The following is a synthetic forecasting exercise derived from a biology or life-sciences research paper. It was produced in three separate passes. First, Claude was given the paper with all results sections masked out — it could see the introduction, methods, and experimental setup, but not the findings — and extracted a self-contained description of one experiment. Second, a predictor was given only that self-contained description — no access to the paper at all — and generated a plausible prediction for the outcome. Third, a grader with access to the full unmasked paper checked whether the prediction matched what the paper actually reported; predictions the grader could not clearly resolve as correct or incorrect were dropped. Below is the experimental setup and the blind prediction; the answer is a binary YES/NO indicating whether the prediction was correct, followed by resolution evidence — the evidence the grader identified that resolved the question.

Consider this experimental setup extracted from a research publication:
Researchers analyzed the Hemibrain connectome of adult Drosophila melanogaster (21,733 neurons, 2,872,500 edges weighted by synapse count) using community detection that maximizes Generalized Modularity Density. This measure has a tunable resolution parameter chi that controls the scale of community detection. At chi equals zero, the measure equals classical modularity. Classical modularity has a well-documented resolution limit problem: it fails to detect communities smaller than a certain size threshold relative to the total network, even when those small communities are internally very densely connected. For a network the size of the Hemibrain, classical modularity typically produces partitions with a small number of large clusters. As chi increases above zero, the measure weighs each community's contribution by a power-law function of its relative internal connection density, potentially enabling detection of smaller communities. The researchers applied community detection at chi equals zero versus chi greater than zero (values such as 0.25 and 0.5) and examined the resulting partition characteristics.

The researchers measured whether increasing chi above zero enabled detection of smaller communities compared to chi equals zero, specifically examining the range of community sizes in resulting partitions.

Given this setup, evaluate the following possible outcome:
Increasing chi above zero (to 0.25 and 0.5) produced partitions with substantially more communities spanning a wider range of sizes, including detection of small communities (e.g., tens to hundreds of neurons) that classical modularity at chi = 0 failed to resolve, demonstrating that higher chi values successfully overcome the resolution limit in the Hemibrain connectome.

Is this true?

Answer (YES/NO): YES